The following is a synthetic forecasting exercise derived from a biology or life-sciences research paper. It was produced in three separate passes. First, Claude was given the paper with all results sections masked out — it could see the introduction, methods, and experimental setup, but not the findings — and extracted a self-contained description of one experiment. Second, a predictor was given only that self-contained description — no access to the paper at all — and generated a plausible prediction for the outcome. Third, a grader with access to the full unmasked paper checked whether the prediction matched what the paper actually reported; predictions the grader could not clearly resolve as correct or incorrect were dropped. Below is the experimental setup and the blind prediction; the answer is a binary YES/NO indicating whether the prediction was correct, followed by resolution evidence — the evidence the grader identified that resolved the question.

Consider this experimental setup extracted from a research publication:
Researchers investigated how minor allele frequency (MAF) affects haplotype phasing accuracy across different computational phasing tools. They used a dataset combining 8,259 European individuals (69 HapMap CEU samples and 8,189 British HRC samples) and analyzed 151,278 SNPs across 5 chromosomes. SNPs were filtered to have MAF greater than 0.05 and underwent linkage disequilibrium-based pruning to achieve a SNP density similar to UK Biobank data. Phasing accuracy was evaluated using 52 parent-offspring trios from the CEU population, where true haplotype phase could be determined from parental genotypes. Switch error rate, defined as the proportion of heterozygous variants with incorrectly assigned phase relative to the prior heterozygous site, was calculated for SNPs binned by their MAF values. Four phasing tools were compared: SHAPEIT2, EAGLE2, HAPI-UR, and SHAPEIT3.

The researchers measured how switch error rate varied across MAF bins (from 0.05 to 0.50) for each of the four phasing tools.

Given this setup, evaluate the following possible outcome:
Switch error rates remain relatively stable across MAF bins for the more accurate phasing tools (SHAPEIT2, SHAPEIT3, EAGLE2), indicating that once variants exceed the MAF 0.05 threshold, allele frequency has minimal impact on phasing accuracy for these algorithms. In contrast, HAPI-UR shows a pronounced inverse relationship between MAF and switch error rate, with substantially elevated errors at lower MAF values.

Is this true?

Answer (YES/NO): NO